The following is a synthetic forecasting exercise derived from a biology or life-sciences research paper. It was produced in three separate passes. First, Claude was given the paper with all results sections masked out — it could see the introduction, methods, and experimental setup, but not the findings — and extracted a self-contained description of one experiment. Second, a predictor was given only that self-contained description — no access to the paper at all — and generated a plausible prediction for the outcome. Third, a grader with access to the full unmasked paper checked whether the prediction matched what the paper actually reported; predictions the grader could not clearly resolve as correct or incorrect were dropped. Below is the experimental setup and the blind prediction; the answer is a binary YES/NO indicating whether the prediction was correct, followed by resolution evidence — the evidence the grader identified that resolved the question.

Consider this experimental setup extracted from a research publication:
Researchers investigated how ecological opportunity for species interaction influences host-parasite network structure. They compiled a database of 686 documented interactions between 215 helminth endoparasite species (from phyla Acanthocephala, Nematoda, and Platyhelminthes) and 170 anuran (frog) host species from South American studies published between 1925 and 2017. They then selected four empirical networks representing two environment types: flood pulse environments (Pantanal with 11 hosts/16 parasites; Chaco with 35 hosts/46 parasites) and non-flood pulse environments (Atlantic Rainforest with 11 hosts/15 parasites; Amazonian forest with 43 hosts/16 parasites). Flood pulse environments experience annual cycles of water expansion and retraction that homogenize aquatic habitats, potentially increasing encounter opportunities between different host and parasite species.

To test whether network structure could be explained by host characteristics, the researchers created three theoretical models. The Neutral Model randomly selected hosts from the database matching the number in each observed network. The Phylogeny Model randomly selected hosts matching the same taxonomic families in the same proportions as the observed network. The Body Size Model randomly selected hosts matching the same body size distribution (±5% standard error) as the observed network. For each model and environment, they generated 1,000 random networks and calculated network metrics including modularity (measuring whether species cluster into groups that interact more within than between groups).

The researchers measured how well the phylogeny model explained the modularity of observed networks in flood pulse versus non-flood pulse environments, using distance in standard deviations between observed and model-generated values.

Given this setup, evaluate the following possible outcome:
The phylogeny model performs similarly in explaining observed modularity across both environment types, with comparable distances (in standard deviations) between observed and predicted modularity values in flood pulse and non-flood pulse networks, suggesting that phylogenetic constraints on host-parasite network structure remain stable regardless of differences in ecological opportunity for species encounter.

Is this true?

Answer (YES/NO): NO